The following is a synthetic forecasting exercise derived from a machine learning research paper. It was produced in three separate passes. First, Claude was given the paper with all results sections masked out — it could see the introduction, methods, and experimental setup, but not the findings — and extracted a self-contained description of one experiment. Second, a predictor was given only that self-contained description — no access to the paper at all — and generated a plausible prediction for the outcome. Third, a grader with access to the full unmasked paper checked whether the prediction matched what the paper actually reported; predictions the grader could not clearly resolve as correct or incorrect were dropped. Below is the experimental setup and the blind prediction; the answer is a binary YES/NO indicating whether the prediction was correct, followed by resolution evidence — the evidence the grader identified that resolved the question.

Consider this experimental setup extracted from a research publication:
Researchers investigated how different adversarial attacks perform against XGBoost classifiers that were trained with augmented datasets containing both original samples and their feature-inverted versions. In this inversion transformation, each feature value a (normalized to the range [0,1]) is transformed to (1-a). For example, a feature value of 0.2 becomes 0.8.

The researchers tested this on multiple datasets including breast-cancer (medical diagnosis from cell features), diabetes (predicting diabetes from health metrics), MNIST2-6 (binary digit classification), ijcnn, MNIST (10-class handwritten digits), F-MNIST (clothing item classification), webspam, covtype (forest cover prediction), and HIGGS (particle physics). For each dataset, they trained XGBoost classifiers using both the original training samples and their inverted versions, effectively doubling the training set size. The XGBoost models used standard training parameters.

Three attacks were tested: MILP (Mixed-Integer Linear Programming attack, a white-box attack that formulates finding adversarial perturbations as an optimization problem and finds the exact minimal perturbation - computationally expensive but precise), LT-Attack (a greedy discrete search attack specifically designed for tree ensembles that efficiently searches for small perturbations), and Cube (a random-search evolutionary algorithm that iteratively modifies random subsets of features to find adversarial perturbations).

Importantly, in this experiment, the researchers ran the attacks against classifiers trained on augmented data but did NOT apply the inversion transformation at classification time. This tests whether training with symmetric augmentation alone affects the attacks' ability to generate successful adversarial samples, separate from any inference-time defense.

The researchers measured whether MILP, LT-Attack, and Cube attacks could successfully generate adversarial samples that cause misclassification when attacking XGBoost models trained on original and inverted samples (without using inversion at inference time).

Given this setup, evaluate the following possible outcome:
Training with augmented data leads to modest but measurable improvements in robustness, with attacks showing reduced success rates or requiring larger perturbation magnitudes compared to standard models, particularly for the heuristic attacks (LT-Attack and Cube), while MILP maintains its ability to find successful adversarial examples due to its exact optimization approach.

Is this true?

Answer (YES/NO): NO